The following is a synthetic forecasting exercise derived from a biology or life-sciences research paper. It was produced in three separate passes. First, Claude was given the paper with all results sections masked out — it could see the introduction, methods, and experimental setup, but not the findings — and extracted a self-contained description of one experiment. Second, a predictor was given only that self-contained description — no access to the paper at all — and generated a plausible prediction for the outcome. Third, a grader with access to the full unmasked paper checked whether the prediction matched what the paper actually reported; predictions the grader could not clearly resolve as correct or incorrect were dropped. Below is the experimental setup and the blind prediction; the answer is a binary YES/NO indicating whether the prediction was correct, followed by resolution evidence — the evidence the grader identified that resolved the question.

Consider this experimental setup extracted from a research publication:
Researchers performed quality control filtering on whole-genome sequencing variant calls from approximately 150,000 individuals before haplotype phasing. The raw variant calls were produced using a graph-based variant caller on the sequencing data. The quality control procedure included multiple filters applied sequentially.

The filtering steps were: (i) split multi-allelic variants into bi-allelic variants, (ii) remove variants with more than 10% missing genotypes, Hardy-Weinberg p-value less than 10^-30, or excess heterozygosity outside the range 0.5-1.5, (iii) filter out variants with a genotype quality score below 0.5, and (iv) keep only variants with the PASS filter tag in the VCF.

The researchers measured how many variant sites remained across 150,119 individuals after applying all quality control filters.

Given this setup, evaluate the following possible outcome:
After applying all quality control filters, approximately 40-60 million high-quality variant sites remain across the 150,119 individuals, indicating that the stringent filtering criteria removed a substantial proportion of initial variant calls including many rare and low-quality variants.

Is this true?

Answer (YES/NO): NO